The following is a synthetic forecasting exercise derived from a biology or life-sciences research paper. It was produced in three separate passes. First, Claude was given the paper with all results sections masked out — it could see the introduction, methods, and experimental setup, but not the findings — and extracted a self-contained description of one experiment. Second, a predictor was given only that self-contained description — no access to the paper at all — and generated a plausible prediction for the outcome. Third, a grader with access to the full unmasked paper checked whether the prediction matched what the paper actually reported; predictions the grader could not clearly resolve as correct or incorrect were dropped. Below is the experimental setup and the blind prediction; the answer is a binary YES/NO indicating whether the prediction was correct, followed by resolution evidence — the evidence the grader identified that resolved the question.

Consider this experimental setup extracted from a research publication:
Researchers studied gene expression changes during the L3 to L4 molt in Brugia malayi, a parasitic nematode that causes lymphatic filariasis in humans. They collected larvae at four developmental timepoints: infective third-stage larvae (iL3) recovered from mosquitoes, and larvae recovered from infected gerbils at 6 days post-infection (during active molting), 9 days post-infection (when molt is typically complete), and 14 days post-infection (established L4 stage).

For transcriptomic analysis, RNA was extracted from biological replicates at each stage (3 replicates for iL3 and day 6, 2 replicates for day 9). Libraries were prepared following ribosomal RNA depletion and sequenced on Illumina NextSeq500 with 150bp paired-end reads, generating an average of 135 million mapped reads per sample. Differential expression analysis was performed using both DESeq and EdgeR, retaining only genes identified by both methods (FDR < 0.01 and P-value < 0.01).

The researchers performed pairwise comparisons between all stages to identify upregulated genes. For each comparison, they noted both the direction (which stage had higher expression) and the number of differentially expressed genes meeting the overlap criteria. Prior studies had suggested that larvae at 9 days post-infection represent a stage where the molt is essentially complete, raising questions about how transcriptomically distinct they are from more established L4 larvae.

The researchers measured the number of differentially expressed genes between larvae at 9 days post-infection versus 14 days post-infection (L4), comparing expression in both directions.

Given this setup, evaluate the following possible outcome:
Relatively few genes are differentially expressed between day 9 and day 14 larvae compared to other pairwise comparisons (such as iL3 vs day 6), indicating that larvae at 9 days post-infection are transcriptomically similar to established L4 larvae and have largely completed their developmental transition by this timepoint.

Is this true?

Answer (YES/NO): YES